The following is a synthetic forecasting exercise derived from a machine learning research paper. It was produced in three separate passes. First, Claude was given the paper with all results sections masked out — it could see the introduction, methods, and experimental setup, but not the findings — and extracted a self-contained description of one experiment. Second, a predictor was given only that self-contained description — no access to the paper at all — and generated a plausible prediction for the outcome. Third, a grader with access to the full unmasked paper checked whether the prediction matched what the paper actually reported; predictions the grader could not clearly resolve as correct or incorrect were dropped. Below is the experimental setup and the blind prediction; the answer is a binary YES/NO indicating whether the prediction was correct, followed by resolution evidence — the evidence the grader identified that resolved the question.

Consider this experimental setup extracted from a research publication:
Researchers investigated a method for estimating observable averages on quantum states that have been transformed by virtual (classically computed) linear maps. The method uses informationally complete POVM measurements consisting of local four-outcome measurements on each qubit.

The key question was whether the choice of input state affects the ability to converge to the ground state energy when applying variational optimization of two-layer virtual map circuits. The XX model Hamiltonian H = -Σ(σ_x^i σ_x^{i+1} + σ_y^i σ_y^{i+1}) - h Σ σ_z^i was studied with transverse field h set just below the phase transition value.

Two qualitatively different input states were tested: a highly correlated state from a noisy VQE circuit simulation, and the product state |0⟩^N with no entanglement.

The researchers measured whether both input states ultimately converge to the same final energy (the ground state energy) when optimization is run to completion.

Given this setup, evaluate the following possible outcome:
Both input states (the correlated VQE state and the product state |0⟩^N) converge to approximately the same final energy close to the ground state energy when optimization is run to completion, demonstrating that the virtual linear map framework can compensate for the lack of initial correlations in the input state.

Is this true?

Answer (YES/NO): YES